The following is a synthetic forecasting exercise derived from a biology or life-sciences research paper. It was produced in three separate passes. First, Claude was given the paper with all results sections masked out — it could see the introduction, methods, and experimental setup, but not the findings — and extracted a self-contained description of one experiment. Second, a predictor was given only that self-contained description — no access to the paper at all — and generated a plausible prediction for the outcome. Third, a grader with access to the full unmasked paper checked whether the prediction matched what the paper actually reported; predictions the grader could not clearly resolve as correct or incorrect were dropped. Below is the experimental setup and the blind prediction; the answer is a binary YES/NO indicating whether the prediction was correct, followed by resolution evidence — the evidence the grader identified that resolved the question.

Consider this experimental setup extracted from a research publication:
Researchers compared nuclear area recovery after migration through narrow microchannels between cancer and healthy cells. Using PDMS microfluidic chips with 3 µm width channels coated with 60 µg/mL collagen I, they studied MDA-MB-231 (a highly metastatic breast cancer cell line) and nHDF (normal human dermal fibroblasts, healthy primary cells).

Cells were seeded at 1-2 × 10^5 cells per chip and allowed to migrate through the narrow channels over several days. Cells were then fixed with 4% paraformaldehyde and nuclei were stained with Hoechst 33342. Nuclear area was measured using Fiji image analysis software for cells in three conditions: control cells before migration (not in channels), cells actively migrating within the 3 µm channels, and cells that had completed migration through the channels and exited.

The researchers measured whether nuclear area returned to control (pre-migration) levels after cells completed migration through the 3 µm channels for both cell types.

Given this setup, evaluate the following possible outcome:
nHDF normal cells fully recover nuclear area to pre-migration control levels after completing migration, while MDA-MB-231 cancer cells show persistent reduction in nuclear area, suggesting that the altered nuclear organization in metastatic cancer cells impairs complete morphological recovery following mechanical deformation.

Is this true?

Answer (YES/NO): YES